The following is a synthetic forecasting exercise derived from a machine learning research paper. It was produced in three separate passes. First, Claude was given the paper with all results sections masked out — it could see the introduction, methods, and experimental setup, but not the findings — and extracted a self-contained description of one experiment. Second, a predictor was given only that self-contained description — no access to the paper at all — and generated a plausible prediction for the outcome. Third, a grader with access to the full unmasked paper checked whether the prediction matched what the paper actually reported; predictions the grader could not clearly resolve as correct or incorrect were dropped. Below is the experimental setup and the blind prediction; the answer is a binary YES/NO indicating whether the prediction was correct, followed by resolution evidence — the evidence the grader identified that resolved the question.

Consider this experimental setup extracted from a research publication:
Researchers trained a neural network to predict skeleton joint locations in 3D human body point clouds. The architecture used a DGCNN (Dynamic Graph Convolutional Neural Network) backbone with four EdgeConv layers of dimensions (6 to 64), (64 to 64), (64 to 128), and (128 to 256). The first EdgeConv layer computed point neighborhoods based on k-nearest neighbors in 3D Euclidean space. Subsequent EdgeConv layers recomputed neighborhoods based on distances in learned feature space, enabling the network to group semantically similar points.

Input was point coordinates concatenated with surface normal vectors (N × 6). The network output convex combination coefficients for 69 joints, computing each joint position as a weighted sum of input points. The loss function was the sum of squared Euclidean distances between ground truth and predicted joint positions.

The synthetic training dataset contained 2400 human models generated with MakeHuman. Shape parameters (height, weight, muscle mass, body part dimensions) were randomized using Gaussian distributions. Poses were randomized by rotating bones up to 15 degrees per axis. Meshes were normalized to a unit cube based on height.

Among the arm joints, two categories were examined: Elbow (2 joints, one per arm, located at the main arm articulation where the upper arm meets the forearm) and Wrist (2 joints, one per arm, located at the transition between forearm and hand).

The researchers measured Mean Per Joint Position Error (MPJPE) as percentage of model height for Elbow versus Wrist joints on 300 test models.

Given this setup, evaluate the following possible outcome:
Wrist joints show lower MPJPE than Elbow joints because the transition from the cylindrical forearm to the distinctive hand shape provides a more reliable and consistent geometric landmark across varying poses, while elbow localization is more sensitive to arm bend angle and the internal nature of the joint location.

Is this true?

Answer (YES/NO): YES